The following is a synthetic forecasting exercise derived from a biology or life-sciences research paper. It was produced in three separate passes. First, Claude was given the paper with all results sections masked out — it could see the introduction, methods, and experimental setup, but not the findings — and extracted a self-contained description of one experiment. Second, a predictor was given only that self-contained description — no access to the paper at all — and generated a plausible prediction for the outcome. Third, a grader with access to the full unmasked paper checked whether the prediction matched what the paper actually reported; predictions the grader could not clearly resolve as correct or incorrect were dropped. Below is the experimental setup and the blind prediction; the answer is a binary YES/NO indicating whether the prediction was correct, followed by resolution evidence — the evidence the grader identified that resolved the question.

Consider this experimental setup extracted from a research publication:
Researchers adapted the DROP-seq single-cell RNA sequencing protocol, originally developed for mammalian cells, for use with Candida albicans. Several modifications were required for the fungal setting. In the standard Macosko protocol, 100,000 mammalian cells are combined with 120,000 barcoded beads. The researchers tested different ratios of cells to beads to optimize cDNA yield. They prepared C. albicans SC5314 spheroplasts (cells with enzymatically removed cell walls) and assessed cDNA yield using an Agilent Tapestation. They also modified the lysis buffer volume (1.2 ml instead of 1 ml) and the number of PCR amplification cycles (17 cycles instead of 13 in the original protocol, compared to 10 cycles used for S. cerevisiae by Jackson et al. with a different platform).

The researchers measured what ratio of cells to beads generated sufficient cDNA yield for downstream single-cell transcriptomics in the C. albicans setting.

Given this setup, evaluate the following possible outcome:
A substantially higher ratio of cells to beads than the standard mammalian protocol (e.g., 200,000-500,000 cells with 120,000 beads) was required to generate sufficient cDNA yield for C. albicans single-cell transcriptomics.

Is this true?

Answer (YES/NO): YES